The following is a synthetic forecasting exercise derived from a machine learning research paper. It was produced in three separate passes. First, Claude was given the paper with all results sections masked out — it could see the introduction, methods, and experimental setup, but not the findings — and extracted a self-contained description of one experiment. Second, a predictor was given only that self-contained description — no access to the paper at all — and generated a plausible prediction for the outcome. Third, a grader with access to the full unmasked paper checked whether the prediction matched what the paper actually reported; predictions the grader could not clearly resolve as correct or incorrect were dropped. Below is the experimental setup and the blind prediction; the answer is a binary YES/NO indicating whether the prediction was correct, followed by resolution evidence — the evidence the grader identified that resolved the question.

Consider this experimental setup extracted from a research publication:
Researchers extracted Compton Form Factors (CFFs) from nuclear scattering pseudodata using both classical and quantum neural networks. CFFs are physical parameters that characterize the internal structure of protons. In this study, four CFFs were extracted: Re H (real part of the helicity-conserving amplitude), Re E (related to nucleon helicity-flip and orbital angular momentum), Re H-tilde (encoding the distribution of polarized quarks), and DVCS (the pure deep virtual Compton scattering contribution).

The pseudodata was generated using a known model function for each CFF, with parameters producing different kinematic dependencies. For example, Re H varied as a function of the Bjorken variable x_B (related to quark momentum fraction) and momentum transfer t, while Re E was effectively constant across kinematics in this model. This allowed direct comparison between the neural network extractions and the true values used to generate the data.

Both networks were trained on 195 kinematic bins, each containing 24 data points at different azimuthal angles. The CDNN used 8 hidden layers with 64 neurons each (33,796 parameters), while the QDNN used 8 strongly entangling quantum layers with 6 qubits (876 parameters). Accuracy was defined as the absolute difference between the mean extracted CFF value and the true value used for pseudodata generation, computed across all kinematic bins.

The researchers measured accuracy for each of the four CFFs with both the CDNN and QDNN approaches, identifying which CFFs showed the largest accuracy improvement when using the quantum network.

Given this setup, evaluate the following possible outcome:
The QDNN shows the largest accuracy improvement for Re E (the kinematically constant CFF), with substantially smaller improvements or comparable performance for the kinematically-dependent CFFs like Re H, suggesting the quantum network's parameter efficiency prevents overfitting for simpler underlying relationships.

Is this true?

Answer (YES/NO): NO